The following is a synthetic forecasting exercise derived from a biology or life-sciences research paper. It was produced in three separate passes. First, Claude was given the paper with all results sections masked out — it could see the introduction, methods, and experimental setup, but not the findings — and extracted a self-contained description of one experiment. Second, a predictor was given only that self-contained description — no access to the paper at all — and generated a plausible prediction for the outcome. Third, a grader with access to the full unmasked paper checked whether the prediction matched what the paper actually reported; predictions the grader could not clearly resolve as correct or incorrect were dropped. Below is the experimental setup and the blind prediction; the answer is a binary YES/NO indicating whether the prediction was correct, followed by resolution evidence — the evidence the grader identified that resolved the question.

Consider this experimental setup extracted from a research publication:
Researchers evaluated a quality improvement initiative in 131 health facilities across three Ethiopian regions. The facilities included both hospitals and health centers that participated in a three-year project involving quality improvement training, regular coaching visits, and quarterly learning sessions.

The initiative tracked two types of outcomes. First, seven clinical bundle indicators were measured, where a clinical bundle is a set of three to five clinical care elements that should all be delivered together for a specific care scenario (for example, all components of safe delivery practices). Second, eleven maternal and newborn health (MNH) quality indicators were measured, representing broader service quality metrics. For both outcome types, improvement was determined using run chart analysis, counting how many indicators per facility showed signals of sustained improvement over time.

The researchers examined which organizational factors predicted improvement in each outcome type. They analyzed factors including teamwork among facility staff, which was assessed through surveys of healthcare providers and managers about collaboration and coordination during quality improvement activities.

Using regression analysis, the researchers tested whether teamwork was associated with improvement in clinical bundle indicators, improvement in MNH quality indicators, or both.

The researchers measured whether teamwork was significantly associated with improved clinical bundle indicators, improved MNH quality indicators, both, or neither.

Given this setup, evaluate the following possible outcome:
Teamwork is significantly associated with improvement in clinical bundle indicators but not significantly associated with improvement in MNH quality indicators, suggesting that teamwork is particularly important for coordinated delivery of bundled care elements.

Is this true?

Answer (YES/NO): YES